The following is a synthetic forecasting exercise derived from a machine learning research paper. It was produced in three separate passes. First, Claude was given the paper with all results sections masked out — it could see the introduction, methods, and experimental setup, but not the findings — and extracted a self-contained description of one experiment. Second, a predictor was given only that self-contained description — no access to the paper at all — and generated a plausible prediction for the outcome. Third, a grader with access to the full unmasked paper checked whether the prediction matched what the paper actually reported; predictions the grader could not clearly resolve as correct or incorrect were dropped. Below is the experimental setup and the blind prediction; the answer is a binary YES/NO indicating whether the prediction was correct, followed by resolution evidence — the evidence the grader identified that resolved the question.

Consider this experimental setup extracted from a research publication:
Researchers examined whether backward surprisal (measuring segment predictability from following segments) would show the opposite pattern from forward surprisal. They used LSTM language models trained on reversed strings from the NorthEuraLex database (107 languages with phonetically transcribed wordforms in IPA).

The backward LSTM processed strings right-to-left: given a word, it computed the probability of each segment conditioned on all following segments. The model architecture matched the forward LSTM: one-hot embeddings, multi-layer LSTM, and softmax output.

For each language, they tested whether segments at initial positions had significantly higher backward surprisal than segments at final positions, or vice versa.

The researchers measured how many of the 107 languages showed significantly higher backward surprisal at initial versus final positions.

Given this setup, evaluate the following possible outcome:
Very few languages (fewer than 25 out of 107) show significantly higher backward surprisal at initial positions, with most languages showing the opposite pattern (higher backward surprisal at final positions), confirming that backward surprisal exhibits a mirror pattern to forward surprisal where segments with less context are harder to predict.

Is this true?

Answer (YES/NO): NO